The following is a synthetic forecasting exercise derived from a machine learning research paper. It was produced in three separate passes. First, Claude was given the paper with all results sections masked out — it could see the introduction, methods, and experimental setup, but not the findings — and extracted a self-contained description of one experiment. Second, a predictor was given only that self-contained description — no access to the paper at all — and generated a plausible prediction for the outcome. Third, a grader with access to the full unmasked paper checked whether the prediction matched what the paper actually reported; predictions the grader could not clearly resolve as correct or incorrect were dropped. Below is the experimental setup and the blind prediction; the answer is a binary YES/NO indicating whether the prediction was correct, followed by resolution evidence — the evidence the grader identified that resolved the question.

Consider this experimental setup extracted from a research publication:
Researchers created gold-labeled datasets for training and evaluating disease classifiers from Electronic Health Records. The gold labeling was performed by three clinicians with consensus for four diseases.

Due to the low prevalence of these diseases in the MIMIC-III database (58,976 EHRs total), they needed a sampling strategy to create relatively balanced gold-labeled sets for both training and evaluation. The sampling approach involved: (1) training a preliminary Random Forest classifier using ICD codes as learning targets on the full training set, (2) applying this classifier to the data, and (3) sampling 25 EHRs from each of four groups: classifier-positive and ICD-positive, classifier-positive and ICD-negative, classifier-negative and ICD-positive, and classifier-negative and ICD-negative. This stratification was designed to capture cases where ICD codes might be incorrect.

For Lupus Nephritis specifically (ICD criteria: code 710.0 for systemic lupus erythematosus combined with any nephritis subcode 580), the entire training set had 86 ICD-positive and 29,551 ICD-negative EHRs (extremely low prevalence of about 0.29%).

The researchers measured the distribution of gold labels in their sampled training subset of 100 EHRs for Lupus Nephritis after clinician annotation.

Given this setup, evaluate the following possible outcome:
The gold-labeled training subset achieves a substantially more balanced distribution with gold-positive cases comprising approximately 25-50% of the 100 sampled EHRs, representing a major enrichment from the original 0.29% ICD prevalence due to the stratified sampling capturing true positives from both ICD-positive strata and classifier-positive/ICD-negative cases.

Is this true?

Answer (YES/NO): YES